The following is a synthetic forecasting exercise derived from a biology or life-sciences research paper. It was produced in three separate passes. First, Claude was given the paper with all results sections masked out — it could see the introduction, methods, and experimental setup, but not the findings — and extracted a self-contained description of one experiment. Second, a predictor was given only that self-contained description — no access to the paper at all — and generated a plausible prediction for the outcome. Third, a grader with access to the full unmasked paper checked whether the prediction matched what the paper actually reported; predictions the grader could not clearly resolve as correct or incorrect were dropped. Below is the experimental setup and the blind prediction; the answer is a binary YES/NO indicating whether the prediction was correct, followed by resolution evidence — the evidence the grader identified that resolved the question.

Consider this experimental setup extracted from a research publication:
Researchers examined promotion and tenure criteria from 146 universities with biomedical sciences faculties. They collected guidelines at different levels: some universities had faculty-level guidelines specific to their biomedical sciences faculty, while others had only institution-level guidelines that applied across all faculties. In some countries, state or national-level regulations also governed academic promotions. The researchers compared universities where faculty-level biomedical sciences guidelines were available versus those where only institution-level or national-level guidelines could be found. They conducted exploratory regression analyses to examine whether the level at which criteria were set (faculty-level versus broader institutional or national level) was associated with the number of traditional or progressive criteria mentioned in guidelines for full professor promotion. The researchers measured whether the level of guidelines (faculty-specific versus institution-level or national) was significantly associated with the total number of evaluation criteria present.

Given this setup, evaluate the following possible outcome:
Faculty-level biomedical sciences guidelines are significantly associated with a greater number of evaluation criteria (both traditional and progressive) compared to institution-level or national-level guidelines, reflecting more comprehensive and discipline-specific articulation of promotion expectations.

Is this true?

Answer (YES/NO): NO